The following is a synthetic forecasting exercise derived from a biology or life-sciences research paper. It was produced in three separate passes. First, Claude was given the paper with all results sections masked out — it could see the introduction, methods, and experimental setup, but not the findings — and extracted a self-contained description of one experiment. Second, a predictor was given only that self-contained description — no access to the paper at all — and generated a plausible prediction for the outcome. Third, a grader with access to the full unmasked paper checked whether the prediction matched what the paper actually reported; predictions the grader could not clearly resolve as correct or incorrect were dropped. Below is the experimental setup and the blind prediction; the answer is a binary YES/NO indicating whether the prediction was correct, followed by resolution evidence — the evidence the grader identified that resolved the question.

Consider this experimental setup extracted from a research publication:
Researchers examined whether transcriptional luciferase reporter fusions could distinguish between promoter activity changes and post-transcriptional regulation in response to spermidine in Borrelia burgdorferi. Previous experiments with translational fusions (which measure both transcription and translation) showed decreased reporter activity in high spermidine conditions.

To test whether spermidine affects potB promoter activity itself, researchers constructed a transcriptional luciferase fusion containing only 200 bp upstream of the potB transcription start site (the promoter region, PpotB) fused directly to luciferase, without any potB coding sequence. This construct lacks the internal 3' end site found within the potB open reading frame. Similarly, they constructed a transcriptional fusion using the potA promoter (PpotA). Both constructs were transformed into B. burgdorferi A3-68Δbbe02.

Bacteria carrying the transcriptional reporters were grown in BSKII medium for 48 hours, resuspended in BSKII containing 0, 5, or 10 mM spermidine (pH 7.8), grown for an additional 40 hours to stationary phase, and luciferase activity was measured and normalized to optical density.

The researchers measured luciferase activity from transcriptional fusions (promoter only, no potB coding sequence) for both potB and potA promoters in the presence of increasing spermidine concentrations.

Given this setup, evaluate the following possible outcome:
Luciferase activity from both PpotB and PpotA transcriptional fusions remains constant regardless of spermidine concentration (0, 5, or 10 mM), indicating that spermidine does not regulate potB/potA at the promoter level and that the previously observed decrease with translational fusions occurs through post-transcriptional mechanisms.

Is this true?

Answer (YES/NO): NO